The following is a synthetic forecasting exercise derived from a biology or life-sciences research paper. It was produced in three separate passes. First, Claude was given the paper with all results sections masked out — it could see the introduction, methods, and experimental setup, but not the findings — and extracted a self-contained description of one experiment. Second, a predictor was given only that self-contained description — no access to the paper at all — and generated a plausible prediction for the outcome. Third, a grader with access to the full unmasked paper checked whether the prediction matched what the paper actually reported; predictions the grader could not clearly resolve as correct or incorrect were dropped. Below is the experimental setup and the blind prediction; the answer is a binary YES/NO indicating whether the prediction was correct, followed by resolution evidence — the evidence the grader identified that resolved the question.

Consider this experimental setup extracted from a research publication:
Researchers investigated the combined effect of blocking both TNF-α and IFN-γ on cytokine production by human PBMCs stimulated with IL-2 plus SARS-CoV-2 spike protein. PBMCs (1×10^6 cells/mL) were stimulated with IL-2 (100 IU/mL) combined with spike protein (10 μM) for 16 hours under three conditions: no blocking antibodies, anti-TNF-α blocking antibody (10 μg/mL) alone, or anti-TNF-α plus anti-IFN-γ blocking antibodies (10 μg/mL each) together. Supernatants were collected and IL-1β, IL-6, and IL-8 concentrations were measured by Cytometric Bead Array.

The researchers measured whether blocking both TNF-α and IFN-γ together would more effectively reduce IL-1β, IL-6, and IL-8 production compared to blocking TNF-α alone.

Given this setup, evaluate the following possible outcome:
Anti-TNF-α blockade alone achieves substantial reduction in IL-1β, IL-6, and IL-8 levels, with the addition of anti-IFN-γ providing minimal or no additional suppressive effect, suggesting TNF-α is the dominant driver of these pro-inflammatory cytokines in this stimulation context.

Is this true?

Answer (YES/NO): YES